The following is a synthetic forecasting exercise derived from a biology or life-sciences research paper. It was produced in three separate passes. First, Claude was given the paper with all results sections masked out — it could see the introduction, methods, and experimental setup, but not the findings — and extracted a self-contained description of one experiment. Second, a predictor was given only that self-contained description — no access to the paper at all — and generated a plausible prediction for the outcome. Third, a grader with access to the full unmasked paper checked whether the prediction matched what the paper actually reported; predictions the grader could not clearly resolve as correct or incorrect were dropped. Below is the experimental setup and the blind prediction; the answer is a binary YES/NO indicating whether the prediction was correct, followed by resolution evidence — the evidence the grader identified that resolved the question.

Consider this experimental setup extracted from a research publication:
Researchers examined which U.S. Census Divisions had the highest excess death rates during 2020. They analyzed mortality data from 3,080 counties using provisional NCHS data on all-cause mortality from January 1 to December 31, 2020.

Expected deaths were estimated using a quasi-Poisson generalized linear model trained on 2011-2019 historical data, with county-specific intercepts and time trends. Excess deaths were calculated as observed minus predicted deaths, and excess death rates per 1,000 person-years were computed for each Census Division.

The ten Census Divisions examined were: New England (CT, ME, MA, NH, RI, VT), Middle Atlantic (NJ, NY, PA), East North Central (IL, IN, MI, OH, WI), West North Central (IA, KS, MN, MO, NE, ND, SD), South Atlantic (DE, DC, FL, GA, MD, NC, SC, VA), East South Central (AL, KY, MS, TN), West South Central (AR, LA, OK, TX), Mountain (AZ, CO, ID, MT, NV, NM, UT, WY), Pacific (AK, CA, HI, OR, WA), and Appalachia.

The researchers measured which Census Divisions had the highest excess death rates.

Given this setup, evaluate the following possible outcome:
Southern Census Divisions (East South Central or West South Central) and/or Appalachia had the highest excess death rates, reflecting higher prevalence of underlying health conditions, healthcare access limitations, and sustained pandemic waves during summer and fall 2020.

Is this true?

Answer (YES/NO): NO